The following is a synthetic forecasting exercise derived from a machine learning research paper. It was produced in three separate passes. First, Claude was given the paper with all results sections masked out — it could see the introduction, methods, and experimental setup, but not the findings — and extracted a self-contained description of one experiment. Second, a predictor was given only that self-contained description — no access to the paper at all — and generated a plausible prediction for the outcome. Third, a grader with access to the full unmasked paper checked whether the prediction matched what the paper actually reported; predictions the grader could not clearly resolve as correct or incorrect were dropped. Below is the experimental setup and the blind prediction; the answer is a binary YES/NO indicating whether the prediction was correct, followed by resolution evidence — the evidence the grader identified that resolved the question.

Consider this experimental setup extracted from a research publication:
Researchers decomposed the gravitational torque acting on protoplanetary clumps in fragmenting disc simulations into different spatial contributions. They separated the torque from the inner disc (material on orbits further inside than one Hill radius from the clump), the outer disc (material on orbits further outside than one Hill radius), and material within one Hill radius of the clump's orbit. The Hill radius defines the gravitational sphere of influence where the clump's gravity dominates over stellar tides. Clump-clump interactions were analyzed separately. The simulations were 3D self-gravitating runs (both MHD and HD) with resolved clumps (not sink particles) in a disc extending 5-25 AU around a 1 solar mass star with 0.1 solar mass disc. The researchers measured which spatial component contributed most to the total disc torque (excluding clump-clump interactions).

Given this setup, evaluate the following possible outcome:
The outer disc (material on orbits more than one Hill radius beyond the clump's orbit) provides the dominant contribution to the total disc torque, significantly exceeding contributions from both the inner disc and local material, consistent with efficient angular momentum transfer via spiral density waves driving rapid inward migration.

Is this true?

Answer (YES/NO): NO